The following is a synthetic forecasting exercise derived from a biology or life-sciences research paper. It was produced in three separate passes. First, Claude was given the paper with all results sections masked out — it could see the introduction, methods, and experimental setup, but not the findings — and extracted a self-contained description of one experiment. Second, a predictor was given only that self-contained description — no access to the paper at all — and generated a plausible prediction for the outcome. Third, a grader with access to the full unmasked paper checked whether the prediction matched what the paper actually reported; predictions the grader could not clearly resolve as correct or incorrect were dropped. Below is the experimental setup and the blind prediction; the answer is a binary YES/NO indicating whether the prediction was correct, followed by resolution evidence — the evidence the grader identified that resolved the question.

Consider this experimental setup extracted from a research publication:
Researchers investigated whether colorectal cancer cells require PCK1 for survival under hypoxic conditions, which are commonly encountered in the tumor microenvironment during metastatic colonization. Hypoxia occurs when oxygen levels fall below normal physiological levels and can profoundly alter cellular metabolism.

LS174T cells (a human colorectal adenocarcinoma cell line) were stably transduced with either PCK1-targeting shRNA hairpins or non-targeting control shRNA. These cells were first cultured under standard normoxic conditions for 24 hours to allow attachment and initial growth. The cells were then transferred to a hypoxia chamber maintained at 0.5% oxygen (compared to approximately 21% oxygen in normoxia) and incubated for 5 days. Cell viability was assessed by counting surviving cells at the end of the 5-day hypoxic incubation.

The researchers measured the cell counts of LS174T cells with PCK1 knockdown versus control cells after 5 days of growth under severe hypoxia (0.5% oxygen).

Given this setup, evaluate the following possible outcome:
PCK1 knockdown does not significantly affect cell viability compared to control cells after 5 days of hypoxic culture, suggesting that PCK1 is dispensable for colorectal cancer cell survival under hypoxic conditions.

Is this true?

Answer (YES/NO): NO